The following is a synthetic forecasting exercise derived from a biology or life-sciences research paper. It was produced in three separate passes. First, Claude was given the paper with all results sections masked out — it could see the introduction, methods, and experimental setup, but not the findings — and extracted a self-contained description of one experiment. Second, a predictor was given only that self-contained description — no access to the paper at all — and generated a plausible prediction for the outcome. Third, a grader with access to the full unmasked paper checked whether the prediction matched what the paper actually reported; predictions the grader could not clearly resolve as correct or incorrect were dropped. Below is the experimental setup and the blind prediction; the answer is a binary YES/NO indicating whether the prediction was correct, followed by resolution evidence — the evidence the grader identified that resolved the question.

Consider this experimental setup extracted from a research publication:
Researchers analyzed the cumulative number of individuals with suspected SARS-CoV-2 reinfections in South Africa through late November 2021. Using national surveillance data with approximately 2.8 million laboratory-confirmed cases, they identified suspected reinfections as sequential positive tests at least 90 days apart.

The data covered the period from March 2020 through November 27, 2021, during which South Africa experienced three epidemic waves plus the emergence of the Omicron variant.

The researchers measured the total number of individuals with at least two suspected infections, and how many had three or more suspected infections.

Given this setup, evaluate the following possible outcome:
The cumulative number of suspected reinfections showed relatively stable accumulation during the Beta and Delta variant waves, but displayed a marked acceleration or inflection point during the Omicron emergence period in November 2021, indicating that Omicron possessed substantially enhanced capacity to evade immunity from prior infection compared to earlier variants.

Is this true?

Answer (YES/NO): YES